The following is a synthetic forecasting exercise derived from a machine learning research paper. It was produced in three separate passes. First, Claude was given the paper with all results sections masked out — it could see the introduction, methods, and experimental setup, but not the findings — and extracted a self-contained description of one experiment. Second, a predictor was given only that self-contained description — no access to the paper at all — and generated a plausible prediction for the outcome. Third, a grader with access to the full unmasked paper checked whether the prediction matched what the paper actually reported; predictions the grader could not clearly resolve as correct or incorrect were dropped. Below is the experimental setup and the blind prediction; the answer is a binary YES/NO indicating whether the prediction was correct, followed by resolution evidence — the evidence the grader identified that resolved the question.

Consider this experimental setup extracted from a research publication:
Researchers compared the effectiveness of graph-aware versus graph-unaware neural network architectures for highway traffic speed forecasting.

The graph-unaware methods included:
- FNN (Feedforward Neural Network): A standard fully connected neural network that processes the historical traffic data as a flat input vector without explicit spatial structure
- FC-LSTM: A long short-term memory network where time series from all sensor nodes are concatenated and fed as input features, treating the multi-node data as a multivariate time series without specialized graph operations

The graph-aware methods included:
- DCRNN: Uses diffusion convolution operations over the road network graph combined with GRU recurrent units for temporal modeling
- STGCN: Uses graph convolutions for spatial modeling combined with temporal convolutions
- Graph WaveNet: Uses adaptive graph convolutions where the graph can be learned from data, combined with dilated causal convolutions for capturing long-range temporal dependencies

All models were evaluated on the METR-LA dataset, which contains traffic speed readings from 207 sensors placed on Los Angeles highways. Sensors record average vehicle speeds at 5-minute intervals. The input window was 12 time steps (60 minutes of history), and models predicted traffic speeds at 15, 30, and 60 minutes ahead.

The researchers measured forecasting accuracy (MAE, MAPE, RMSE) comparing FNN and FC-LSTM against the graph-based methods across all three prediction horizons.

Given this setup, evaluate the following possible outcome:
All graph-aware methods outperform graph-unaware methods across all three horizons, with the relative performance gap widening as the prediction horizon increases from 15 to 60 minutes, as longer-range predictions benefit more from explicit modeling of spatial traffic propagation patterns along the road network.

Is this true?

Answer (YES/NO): NO